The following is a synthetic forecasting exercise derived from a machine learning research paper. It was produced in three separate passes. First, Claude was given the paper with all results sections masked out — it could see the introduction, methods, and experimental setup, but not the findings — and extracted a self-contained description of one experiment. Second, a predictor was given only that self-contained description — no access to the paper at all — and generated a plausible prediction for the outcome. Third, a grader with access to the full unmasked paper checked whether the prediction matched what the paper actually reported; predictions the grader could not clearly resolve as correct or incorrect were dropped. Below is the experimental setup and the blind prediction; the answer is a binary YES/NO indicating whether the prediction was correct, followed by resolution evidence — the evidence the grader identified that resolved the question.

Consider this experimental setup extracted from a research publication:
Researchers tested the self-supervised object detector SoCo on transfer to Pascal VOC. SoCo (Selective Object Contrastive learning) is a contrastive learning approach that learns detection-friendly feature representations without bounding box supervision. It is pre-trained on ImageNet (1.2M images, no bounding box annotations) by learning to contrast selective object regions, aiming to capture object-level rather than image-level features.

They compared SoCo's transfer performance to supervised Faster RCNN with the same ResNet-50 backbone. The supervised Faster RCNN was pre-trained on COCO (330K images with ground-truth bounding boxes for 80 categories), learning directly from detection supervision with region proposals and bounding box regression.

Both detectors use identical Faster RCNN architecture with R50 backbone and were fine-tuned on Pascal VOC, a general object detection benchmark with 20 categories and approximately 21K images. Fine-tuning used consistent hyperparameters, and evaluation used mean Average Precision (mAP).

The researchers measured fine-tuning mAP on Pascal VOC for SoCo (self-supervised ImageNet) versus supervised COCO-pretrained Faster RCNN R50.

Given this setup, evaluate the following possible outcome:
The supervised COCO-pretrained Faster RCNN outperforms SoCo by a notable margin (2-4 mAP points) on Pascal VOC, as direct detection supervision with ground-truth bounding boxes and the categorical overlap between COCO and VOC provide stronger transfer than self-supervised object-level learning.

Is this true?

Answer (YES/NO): NO